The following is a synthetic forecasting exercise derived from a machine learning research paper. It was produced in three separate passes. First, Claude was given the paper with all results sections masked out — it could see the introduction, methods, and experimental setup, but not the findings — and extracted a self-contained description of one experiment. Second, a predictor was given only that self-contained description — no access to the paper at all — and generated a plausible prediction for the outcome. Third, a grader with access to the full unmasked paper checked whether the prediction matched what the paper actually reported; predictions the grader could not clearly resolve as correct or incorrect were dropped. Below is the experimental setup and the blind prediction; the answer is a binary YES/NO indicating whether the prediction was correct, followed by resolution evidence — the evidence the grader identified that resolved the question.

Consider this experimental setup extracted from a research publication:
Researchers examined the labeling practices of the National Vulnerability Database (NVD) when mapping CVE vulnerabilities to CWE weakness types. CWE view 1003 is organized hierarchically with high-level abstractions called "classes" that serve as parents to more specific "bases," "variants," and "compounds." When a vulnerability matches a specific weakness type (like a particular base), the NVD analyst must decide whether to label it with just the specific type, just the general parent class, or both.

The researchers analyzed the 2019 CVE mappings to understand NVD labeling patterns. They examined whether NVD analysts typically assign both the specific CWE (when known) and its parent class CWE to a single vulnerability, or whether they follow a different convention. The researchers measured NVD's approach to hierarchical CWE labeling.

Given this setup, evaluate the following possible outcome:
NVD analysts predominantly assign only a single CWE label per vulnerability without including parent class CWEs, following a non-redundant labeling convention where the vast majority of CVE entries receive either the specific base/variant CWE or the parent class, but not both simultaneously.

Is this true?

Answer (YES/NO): YES